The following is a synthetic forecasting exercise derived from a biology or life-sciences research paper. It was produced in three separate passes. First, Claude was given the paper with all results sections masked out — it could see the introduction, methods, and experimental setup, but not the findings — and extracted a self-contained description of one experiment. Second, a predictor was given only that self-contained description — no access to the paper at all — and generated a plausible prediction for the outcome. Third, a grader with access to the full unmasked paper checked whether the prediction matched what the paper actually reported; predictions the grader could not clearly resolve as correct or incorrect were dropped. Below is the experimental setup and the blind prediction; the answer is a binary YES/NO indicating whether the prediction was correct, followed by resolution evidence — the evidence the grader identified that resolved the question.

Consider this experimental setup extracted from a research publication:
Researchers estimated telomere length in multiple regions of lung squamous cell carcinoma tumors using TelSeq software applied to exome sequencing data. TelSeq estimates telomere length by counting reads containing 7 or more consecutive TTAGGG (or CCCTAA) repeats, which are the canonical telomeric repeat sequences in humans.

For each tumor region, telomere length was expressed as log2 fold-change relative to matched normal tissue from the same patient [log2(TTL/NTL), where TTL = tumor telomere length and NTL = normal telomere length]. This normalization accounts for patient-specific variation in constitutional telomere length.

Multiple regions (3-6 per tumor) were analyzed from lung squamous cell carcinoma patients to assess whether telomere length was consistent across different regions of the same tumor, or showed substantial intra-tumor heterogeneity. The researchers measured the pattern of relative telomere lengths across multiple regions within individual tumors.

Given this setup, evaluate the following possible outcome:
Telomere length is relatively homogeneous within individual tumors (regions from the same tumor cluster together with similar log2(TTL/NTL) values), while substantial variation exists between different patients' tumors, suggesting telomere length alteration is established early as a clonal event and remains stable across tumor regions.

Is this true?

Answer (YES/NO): NO